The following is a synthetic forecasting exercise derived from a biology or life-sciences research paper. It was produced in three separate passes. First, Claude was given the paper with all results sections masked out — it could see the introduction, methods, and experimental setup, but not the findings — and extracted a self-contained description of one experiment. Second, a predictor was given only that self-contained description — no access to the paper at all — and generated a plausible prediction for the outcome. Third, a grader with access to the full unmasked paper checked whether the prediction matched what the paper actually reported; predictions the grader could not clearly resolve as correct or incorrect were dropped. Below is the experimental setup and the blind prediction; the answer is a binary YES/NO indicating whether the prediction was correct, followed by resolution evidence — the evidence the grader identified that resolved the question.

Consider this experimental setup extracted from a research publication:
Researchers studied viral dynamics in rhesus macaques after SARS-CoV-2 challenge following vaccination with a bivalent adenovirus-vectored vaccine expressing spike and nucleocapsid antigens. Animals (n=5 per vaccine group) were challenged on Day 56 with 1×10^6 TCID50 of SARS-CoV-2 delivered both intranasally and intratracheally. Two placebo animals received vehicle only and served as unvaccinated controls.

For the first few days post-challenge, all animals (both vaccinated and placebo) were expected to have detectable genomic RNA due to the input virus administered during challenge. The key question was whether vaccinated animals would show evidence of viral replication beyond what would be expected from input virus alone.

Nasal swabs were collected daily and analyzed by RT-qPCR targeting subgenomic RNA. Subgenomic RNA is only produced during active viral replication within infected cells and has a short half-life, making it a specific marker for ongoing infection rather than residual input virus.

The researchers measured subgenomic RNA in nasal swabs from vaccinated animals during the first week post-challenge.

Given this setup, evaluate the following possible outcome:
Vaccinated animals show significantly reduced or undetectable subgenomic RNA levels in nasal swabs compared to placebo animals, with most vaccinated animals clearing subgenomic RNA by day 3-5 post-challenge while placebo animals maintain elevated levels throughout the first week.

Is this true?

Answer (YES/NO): YES